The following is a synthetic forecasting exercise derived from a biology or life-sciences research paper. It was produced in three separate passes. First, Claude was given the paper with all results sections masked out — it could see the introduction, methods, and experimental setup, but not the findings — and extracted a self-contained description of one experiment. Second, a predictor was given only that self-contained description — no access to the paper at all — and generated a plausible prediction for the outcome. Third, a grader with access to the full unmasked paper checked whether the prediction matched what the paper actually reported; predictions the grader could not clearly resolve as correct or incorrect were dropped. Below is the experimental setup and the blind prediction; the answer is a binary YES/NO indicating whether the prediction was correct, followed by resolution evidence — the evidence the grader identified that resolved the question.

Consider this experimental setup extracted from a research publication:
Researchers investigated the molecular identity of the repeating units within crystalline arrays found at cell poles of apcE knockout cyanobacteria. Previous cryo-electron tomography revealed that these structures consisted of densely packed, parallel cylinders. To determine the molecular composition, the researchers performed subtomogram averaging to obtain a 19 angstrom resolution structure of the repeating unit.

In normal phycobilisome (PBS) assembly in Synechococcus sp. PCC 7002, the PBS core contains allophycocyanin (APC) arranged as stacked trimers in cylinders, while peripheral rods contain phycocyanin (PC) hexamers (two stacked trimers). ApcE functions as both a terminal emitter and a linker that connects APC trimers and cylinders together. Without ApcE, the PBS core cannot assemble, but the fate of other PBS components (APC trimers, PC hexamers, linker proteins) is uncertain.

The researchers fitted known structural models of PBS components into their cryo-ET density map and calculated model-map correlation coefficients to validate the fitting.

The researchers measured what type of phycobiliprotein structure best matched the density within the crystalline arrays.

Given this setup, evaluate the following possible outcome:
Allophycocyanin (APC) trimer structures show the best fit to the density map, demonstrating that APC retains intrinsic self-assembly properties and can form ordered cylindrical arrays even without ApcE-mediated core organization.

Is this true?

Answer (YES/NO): NO